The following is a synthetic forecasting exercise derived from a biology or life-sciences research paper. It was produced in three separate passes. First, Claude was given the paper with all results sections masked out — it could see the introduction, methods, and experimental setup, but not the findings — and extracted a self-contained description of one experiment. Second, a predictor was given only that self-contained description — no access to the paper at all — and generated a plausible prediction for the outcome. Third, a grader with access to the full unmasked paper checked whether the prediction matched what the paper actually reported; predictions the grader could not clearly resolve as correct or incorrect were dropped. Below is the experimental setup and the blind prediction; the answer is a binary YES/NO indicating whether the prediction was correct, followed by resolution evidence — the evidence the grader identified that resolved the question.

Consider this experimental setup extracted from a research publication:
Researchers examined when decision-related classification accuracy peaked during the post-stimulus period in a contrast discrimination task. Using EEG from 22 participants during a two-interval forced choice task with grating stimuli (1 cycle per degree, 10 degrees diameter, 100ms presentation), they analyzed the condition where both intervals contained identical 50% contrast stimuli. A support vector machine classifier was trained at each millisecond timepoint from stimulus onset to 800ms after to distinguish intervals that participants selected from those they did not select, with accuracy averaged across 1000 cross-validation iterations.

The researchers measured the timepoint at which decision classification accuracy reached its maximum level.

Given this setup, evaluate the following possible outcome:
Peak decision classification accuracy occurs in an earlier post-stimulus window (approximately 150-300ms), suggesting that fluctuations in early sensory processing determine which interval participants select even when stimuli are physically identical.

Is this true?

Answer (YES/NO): NO